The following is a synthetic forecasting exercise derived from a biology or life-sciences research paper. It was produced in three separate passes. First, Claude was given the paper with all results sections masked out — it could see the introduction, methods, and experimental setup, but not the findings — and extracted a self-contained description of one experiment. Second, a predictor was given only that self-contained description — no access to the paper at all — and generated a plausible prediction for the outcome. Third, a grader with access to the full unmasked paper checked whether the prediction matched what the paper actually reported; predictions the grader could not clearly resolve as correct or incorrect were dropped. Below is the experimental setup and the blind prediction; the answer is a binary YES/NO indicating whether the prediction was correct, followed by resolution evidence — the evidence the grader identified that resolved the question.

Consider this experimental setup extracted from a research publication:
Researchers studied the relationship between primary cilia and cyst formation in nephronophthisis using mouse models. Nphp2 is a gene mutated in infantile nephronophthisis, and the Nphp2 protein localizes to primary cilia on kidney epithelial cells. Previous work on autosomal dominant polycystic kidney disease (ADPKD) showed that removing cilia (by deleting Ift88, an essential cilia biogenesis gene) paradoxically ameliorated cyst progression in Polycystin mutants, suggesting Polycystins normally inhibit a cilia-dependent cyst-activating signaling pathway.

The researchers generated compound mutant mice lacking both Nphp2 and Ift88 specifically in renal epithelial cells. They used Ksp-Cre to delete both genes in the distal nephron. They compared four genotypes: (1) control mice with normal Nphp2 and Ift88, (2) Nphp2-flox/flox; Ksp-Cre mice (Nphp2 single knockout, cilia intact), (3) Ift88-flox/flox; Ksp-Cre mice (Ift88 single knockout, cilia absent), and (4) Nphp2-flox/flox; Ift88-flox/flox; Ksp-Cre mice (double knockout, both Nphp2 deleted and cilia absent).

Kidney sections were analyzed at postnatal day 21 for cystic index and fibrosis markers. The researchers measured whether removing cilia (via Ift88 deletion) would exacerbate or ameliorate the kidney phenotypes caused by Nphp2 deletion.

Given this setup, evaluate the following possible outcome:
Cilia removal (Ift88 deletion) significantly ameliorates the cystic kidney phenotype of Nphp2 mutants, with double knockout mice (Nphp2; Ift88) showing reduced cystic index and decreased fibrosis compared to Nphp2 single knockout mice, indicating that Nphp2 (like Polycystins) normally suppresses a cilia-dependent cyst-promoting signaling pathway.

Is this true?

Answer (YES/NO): YES